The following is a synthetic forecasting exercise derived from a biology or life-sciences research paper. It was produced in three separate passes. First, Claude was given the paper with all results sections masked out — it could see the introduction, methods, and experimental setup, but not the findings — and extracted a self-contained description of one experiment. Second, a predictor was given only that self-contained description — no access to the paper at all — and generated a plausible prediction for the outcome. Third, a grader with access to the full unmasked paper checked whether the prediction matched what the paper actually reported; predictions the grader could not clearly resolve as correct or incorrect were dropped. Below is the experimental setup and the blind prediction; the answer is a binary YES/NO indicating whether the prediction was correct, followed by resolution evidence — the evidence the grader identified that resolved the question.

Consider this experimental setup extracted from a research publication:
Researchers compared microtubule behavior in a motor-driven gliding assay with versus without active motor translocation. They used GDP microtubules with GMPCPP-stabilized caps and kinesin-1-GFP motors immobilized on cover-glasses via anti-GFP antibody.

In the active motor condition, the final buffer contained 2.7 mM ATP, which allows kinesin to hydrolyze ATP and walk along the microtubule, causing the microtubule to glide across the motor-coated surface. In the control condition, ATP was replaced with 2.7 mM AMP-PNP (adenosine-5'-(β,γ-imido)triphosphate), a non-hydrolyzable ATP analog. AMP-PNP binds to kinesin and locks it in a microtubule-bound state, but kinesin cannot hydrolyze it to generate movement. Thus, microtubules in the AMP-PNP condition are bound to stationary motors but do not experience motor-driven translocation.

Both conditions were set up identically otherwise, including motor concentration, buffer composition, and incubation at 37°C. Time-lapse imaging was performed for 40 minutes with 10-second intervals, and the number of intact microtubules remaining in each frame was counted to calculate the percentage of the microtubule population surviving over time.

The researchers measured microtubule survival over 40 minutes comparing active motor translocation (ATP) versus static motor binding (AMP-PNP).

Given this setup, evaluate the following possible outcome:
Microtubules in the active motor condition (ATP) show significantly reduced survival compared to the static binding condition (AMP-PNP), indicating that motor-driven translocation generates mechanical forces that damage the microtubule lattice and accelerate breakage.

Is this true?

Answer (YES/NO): YES